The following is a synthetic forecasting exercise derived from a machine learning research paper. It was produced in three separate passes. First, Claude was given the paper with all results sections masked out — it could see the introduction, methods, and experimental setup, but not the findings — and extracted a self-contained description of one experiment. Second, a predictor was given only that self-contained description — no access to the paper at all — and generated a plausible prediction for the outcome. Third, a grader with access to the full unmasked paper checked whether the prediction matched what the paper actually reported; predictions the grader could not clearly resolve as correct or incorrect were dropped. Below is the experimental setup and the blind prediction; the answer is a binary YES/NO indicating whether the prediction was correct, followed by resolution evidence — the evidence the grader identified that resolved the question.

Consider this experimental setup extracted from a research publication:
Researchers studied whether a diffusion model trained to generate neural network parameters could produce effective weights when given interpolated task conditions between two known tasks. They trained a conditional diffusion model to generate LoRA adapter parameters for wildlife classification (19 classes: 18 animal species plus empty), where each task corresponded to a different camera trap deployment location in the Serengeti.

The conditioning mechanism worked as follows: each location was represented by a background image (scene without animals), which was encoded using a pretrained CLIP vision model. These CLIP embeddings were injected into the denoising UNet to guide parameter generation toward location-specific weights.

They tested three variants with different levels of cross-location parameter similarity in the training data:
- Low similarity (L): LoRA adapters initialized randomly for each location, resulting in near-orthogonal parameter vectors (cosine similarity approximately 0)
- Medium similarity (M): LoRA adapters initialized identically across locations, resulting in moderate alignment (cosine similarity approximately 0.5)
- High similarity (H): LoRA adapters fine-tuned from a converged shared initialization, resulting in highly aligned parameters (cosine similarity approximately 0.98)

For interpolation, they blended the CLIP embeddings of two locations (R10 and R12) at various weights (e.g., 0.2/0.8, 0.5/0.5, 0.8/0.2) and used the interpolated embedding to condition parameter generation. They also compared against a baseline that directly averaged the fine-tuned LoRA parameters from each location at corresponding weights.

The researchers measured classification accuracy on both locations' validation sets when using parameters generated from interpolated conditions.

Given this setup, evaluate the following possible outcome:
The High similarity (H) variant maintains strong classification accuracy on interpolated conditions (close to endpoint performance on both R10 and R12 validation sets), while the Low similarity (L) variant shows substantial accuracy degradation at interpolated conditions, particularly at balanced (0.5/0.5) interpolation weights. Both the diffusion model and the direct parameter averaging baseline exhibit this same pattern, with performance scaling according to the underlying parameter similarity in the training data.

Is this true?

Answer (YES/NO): NO